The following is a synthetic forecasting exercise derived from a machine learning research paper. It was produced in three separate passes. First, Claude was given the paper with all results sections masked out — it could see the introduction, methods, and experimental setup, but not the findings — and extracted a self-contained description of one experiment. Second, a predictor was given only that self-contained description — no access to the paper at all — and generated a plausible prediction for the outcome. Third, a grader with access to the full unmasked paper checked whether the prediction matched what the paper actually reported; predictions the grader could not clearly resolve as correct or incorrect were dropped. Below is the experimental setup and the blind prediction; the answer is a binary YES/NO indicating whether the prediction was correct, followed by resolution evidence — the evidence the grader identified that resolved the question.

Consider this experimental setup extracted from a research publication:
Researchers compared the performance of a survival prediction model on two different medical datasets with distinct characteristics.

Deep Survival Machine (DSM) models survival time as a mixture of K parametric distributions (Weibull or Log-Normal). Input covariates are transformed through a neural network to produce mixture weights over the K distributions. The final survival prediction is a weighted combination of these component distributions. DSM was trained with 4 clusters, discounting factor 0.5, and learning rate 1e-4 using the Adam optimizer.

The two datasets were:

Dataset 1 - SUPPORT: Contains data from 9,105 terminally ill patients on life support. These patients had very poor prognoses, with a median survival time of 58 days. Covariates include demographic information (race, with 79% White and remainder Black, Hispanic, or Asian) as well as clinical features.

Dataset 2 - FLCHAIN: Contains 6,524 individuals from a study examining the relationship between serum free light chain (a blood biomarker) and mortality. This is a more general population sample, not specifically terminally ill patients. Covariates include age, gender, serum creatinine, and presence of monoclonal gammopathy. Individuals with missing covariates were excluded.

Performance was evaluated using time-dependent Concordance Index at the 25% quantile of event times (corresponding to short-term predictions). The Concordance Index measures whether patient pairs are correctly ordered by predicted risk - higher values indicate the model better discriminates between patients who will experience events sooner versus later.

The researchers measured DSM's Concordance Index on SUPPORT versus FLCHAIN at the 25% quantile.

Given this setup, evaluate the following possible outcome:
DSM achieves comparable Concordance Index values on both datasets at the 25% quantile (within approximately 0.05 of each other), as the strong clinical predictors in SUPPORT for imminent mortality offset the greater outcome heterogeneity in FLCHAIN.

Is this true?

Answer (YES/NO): NO